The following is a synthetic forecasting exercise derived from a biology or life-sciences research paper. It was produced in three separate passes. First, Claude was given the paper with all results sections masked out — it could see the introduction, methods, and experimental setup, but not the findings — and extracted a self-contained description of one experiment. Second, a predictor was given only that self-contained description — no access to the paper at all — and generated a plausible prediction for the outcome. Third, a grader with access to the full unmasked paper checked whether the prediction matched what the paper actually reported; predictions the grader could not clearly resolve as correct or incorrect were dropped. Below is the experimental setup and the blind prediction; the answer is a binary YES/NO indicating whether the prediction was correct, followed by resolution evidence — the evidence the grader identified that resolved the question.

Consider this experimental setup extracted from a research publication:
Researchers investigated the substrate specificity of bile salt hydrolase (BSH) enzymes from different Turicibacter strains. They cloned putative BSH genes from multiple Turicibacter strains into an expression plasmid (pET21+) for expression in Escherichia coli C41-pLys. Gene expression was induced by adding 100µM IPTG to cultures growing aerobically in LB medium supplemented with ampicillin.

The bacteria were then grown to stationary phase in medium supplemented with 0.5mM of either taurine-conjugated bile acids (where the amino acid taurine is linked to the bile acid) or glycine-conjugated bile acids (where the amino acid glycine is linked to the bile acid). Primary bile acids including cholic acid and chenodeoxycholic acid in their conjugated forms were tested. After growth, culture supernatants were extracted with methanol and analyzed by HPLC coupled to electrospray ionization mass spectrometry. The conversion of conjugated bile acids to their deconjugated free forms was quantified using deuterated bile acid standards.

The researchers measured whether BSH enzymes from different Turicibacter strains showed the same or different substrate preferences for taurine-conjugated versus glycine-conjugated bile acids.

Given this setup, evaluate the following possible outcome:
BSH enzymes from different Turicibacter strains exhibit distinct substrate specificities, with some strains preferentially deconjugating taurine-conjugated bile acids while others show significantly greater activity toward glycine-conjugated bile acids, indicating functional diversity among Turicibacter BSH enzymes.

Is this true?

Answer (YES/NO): YES